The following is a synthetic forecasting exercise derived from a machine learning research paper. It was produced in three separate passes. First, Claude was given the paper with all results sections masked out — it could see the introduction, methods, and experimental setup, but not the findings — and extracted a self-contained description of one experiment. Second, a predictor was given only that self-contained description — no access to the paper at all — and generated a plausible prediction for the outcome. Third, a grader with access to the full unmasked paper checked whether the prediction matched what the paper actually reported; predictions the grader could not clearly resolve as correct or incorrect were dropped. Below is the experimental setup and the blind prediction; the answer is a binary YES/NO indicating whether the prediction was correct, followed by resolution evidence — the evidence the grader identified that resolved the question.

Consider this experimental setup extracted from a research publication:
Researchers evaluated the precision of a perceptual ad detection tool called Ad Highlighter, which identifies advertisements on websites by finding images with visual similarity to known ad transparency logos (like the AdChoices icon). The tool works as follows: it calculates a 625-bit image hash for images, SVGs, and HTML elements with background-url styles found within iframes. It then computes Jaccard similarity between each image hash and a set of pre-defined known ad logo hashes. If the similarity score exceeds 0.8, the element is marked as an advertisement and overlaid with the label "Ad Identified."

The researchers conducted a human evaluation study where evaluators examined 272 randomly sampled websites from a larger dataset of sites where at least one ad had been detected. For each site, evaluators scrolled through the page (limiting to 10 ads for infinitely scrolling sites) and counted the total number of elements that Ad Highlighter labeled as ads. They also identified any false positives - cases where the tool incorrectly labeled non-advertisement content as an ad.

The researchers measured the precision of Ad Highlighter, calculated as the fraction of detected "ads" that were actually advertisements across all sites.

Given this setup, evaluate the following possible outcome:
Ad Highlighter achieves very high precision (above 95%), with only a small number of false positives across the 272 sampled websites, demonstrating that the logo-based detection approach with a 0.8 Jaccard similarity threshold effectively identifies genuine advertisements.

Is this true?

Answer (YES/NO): YES